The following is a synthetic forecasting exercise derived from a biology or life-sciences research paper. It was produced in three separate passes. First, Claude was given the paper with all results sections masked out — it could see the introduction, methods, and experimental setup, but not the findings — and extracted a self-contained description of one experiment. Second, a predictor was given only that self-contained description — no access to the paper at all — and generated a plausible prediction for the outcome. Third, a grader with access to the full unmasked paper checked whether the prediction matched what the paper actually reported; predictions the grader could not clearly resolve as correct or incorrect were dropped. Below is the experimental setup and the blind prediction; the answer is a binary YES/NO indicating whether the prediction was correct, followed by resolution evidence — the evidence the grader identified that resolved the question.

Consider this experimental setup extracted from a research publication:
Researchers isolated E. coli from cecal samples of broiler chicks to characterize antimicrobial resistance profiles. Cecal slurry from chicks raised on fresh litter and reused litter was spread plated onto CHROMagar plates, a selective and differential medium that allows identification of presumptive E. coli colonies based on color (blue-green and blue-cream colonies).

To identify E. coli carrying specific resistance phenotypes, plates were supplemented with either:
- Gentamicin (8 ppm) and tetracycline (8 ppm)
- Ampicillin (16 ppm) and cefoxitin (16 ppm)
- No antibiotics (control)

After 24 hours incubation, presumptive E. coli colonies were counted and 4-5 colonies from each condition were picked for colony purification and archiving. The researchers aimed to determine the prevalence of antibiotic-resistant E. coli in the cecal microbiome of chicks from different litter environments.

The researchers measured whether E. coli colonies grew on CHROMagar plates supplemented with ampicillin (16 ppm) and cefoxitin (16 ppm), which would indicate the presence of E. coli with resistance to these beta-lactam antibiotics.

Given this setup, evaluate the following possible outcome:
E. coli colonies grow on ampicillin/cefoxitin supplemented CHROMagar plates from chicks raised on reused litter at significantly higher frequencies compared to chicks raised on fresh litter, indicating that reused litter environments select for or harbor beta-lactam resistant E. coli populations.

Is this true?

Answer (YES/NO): NO